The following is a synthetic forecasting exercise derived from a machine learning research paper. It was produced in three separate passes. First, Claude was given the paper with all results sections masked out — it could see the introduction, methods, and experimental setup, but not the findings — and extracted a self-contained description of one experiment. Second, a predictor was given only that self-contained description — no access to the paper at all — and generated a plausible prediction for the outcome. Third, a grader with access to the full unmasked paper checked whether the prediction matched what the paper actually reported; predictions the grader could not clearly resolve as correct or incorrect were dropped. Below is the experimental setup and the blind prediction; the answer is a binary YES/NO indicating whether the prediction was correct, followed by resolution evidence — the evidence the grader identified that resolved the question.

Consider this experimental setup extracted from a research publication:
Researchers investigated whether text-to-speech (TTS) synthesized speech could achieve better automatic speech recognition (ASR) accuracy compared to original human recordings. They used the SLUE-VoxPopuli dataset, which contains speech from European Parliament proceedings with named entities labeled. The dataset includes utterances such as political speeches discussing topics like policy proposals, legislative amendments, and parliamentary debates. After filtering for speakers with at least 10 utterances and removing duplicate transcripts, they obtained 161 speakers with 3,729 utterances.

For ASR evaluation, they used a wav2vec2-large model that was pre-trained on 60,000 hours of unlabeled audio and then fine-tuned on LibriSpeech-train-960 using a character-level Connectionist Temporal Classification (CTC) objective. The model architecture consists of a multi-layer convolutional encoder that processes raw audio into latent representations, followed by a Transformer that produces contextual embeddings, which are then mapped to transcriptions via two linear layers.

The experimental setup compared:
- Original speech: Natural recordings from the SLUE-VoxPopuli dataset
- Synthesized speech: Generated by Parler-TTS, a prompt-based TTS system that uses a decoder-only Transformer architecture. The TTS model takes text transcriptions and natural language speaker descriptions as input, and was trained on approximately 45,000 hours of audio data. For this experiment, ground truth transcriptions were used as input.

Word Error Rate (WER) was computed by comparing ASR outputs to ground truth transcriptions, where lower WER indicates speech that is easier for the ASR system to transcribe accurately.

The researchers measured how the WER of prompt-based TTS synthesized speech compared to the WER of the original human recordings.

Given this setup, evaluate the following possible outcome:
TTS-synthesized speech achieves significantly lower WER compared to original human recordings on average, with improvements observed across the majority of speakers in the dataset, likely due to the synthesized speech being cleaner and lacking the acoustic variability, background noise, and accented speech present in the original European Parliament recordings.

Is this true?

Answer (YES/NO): NO